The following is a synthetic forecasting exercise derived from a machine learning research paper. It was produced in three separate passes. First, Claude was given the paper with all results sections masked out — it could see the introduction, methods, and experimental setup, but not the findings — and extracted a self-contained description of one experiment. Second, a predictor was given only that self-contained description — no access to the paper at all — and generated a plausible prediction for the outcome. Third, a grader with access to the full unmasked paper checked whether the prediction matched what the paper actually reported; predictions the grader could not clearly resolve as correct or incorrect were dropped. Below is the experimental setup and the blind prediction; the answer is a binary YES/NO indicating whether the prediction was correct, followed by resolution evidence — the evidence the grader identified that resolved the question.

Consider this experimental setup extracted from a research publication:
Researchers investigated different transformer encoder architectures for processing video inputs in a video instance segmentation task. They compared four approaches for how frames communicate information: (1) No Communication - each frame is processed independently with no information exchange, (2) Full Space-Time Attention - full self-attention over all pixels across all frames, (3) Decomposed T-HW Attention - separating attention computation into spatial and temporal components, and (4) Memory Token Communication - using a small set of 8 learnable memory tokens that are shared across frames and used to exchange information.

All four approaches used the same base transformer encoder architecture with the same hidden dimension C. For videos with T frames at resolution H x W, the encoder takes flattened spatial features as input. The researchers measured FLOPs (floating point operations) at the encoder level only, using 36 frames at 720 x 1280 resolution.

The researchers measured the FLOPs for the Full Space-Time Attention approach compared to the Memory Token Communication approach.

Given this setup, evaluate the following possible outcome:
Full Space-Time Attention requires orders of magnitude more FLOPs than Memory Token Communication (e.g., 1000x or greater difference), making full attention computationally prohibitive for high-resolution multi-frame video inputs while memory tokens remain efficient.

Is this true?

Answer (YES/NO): NO